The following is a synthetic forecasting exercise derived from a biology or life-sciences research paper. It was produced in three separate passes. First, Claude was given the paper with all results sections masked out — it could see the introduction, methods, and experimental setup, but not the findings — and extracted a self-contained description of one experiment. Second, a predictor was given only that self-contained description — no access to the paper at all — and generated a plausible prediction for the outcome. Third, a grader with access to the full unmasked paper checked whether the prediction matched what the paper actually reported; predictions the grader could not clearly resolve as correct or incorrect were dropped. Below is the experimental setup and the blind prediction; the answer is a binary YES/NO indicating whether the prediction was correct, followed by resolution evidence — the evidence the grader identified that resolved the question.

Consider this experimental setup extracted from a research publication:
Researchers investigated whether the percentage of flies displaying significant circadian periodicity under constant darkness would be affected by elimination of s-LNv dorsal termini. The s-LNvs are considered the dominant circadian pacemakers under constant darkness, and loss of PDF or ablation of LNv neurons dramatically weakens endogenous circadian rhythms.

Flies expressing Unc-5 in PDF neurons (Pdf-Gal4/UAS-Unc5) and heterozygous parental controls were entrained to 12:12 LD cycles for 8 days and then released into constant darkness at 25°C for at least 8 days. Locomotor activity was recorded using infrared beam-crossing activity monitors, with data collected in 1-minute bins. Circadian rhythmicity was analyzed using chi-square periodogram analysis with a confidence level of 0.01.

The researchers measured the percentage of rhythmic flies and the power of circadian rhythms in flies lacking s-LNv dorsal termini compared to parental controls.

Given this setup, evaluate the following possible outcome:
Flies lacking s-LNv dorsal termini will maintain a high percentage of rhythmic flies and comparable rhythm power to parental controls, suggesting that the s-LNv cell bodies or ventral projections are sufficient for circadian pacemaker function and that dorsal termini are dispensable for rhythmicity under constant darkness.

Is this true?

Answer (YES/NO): YES